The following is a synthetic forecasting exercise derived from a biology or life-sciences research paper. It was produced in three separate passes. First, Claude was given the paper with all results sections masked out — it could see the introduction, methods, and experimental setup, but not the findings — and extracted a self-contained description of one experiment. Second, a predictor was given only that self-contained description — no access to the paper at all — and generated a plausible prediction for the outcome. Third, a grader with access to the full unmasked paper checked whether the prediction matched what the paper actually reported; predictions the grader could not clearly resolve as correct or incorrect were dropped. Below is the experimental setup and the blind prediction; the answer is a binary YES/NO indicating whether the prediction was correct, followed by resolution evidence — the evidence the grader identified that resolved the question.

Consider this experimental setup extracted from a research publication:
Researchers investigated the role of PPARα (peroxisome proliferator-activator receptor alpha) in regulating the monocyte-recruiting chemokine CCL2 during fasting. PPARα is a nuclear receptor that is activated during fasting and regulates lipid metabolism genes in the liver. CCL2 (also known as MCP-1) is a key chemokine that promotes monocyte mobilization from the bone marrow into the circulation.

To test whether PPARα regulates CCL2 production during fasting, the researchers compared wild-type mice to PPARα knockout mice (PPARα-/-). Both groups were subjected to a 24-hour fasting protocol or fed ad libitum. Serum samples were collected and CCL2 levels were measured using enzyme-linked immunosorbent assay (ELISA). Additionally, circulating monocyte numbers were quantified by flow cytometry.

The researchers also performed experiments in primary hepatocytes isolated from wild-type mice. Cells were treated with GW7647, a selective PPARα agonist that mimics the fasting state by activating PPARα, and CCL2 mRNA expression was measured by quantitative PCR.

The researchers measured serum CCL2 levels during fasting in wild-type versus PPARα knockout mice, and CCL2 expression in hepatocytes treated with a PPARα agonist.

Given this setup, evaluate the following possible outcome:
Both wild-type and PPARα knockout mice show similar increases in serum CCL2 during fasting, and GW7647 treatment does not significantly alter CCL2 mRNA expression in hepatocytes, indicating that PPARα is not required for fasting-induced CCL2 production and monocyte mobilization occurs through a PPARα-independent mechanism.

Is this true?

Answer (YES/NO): NO